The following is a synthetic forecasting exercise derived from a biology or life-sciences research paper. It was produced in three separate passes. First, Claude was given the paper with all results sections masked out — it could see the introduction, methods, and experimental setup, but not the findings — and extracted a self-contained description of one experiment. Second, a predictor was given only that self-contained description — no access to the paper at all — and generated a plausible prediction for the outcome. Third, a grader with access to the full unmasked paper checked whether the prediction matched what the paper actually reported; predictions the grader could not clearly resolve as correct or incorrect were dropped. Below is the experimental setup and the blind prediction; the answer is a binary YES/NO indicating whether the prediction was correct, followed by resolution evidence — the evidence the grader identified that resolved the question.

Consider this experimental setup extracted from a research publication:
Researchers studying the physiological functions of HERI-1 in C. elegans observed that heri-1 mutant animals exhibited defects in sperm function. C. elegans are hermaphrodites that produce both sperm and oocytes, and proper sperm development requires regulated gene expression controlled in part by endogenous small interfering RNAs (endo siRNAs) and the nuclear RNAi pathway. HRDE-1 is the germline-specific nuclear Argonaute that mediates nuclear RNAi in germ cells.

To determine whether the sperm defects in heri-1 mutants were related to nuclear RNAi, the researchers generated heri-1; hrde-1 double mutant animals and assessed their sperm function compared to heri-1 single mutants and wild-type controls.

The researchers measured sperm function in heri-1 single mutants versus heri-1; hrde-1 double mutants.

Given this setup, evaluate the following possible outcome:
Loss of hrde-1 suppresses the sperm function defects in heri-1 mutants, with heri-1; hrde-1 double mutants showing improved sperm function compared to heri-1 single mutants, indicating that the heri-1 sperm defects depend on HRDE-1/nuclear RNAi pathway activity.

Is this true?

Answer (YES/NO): YES